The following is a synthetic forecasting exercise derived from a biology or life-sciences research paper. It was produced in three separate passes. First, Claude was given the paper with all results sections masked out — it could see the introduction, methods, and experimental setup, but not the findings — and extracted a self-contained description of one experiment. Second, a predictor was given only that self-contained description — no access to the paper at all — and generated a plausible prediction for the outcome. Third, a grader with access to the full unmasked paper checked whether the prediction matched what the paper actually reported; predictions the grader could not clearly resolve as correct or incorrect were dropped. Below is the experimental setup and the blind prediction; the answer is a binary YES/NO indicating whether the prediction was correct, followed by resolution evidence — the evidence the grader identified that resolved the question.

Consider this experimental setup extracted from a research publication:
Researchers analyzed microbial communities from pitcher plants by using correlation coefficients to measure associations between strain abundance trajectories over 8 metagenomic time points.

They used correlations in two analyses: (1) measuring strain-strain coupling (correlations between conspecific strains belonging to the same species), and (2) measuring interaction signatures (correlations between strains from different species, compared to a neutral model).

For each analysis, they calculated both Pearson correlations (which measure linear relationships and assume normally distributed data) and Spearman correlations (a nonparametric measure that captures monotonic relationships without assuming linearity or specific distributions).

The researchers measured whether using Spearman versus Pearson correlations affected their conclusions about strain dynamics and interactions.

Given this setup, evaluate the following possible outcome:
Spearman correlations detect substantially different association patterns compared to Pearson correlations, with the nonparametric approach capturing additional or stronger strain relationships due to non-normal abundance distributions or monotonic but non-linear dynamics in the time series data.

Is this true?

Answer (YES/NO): NO